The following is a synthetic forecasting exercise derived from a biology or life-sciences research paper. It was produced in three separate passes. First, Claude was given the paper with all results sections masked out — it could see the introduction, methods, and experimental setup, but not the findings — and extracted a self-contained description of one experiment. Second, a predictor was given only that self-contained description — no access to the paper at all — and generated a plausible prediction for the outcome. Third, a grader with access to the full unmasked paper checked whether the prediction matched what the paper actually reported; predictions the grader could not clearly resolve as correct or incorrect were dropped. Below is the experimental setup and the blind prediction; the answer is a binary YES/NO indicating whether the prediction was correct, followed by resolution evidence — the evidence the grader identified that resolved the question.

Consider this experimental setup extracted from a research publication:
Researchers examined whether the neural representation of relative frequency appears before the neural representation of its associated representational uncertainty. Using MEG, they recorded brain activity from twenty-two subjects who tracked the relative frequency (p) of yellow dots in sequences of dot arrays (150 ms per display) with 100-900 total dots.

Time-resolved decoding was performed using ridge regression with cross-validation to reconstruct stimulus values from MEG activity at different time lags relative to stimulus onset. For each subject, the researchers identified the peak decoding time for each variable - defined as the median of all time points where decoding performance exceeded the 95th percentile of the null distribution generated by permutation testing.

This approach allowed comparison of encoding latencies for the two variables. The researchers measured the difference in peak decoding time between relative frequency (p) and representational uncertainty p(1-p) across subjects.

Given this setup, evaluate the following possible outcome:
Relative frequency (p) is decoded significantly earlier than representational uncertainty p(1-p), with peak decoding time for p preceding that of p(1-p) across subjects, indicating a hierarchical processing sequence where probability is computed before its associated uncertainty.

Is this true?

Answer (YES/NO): YES